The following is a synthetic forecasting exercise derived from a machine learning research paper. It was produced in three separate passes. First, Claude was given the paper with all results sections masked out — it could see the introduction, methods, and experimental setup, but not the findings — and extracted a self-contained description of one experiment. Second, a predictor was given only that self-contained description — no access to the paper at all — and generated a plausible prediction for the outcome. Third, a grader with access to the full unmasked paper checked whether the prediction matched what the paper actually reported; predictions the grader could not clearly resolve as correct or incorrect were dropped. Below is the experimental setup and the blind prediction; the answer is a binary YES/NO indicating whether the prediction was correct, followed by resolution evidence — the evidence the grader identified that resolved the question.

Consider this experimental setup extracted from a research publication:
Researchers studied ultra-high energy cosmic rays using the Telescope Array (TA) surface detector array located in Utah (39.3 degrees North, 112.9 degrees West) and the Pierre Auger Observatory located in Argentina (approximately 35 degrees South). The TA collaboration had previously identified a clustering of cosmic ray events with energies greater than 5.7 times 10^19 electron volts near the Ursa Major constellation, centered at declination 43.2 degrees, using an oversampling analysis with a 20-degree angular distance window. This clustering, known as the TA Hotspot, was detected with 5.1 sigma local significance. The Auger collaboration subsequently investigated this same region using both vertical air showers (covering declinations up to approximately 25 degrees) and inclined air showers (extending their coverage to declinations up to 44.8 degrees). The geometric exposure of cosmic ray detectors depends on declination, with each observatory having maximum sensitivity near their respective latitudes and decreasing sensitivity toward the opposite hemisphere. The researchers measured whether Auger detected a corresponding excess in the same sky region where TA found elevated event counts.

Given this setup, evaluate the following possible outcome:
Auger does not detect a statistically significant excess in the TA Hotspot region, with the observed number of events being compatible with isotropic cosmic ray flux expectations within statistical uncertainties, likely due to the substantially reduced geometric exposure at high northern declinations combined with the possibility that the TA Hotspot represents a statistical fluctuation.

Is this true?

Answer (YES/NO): YES